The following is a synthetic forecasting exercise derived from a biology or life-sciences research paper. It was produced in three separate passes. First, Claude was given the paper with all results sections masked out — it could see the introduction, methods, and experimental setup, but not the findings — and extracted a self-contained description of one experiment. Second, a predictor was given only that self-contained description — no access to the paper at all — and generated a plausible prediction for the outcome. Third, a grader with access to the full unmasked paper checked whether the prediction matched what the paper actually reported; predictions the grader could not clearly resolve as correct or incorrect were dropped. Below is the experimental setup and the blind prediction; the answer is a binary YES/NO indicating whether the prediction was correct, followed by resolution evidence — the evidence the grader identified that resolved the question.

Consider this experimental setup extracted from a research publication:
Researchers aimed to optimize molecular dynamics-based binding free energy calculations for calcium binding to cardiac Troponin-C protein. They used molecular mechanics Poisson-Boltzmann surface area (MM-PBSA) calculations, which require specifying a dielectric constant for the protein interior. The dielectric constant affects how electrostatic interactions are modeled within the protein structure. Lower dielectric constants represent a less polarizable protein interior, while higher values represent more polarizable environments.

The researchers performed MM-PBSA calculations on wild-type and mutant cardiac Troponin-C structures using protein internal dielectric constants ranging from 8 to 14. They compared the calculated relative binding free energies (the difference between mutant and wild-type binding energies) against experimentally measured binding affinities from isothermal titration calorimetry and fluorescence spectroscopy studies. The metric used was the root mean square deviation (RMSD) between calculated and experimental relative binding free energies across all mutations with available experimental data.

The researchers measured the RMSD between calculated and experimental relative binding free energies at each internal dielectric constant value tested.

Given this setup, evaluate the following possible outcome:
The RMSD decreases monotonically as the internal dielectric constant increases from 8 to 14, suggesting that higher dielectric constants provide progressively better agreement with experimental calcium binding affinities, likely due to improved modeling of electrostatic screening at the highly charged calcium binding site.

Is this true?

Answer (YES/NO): NO